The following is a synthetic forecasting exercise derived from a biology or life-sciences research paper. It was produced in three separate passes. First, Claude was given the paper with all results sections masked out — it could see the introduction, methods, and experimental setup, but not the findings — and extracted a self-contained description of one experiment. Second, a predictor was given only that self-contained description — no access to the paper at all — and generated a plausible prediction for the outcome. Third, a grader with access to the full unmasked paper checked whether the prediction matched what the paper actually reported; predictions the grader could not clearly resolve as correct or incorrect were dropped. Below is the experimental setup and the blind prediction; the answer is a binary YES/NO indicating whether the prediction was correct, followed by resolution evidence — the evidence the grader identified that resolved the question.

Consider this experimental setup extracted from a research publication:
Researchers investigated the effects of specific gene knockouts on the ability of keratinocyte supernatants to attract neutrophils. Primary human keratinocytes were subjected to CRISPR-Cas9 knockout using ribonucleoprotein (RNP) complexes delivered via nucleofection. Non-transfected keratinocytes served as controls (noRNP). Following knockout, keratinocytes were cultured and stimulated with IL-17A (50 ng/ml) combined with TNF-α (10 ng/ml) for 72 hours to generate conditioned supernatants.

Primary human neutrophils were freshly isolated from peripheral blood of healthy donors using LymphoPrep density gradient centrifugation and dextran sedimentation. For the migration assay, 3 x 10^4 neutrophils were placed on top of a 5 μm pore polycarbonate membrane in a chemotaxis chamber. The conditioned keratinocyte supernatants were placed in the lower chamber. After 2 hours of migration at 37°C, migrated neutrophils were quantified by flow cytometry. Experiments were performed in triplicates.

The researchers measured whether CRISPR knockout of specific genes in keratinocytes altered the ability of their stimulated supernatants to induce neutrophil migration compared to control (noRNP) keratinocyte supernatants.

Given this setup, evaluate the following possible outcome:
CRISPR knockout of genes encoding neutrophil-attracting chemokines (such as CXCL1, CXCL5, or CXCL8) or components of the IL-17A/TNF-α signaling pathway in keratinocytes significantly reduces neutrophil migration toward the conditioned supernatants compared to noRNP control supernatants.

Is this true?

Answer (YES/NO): NO